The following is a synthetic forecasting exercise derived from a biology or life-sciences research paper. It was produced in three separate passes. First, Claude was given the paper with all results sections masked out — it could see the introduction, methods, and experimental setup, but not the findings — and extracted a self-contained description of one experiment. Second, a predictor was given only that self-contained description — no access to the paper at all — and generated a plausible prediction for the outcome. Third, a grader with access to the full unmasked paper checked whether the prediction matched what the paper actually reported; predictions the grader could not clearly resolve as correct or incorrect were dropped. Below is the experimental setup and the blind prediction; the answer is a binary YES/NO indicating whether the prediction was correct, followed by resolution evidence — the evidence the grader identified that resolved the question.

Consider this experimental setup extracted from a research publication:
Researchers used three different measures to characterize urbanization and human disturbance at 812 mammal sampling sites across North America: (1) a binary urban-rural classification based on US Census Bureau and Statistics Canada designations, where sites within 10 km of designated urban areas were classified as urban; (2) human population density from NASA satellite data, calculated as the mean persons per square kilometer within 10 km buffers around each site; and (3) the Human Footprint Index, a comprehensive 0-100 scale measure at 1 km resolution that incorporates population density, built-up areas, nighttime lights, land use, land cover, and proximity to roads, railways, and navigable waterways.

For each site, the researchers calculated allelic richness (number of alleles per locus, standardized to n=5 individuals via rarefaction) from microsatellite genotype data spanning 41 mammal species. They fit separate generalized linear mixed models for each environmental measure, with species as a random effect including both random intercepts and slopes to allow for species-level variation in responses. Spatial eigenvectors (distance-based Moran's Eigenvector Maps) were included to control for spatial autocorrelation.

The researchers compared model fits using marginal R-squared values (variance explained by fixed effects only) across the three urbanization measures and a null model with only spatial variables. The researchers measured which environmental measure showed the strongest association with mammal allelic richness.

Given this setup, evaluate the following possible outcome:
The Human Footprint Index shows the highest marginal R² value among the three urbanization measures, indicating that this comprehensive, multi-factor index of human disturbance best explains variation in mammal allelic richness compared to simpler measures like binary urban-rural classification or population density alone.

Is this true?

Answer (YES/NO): NO